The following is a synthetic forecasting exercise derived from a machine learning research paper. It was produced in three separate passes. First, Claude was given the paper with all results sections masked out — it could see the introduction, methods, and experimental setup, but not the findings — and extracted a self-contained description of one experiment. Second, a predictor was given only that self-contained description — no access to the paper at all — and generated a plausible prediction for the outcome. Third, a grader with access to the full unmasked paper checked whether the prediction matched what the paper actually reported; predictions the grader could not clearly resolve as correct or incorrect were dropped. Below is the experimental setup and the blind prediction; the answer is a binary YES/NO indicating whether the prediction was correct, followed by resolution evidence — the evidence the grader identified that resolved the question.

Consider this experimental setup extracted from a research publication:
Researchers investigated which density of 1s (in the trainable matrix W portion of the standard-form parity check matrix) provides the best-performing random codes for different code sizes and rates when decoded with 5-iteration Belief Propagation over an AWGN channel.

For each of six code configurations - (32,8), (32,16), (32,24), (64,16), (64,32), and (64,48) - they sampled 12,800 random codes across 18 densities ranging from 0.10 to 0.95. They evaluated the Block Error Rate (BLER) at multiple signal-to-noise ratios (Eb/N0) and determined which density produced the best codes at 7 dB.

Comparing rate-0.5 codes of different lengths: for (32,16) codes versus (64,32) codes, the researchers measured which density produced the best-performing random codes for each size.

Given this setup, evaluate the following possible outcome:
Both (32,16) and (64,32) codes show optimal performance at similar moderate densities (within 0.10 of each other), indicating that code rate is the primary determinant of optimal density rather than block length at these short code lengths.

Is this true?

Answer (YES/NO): NO